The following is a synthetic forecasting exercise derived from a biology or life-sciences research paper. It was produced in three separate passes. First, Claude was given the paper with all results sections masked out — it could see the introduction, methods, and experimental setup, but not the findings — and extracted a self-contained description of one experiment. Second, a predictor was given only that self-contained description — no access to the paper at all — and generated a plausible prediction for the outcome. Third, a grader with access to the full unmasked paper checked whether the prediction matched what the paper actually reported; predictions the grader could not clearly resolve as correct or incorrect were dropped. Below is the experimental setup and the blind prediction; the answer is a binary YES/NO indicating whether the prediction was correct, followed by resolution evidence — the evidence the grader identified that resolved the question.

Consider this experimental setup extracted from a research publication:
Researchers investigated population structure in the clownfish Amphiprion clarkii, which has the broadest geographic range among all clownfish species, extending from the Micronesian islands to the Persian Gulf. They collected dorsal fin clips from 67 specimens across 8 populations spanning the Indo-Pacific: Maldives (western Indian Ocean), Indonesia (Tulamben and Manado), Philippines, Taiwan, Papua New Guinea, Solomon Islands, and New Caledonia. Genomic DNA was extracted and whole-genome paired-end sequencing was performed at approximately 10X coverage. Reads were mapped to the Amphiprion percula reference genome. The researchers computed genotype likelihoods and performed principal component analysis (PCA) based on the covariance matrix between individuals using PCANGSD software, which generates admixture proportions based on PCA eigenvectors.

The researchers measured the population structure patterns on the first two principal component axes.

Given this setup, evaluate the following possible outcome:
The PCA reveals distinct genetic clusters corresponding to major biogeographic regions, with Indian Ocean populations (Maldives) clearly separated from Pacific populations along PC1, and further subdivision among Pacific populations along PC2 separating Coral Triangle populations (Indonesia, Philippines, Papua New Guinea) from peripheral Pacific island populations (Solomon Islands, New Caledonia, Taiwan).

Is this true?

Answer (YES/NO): NO